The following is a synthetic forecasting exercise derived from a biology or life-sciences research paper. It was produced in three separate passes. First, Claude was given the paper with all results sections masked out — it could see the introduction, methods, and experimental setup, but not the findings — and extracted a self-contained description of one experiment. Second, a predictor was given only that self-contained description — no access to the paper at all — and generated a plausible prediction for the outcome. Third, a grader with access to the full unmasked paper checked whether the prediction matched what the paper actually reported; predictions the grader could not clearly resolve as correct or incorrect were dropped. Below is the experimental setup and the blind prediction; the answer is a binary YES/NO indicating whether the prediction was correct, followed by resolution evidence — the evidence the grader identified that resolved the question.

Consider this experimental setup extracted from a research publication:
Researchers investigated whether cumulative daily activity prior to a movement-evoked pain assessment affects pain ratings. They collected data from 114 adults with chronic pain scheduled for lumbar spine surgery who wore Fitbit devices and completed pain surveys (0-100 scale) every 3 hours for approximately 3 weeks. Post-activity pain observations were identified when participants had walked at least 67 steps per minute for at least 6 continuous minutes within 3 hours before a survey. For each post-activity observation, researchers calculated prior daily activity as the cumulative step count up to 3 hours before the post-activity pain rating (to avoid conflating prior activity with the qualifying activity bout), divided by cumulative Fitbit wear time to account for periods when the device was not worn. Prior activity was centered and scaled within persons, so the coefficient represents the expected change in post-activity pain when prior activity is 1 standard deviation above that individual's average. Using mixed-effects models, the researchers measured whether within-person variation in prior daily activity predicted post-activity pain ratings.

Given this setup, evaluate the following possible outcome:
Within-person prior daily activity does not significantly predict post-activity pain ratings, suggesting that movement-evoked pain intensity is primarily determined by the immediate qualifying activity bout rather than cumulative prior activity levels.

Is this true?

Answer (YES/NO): NO